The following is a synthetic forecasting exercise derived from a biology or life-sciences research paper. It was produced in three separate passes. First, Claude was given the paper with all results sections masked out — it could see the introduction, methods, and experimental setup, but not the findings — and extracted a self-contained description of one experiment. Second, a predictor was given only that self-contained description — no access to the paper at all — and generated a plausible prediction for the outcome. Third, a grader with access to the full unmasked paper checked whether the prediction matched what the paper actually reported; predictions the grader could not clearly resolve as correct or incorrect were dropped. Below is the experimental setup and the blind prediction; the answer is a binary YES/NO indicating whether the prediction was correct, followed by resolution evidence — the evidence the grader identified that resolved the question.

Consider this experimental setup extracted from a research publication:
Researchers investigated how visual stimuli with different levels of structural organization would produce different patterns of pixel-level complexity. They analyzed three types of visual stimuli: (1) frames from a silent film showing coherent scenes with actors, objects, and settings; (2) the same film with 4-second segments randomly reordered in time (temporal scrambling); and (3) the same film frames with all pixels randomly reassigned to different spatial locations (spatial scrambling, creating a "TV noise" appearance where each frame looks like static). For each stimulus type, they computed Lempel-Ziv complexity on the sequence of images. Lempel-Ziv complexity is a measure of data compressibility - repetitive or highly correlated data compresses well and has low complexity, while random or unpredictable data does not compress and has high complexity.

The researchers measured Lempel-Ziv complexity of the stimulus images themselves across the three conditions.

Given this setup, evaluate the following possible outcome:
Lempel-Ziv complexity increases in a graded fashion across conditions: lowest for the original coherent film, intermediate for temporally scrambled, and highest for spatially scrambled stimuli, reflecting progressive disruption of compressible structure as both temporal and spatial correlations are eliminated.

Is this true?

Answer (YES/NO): YES